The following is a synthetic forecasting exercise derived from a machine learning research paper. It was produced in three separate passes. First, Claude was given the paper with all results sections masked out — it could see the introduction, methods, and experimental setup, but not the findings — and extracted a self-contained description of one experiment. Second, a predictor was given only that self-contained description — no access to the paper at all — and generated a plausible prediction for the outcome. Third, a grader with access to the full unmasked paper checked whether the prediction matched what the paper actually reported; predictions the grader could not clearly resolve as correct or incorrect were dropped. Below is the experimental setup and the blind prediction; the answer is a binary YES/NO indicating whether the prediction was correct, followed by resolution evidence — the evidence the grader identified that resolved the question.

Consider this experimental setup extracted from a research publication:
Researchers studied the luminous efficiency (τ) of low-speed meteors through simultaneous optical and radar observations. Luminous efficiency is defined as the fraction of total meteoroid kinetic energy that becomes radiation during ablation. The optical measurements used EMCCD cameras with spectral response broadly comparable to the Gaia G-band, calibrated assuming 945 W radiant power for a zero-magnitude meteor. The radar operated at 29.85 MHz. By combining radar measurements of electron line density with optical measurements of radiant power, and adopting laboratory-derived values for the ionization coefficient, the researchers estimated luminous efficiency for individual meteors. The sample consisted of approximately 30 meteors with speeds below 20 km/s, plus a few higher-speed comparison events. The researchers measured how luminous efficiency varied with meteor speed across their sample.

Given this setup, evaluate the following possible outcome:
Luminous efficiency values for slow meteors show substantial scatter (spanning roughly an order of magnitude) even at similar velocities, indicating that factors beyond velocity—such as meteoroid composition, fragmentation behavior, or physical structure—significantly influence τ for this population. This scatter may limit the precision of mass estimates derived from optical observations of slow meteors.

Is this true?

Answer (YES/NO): NO